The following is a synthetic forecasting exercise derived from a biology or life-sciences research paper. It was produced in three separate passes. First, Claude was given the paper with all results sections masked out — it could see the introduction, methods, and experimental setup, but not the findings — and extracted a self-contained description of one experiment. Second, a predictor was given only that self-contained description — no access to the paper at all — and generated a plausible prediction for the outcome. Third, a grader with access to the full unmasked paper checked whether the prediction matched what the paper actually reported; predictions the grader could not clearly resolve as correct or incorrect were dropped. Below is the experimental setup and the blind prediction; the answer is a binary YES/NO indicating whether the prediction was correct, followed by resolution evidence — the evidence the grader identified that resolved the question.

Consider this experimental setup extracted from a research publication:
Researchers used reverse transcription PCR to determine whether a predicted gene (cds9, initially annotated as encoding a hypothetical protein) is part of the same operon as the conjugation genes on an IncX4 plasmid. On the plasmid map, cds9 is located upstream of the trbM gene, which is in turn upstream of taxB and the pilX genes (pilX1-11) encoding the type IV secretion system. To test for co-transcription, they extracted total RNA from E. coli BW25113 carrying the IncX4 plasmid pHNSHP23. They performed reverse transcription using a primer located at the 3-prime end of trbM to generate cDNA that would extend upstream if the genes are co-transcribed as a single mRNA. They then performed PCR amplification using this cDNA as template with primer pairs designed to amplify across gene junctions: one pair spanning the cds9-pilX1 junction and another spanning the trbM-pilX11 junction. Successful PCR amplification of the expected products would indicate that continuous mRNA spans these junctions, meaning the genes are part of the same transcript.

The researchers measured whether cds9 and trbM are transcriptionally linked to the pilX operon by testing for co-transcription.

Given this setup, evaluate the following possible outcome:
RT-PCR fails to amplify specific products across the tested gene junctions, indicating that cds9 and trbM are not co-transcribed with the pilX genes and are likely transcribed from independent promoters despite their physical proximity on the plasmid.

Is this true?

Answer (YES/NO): NO